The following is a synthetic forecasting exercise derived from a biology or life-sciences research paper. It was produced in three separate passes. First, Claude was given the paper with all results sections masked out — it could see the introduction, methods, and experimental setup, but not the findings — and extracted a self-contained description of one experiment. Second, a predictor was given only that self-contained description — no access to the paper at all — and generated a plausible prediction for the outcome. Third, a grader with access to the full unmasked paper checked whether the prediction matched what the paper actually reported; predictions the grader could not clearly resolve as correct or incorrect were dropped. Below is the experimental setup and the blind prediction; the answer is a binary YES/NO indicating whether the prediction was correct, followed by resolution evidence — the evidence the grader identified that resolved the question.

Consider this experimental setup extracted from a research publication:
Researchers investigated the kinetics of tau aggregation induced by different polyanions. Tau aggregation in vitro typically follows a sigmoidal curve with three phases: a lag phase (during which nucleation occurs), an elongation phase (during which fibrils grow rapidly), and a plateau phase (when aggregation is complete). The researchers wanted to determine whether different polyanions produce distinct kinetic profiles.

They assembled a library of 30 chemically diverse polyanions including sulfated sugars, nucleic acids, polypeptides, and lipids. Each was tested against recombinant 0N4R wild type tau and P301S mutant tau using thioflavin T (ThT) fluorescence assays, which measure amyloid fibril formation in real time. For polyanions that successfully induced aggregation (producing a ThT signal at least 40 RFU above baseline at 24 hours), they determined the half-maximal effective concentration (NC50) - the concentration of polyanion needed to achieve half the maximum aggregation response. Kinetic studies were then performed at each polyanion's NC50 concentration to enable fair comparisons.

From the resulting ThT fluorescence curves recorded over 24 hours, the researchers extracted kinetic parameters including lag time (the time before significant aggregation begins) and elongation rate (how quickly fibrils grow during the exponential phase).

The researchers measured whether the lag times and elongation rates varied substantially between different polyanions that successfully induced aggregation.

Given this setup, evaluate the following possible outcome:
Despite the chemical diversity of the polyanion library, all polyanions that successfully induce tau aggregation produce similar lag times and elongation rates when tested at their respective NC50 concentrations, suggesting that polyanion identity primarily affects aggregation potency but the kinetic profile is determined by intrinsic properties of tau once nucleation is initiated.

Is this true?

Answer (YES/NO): NO